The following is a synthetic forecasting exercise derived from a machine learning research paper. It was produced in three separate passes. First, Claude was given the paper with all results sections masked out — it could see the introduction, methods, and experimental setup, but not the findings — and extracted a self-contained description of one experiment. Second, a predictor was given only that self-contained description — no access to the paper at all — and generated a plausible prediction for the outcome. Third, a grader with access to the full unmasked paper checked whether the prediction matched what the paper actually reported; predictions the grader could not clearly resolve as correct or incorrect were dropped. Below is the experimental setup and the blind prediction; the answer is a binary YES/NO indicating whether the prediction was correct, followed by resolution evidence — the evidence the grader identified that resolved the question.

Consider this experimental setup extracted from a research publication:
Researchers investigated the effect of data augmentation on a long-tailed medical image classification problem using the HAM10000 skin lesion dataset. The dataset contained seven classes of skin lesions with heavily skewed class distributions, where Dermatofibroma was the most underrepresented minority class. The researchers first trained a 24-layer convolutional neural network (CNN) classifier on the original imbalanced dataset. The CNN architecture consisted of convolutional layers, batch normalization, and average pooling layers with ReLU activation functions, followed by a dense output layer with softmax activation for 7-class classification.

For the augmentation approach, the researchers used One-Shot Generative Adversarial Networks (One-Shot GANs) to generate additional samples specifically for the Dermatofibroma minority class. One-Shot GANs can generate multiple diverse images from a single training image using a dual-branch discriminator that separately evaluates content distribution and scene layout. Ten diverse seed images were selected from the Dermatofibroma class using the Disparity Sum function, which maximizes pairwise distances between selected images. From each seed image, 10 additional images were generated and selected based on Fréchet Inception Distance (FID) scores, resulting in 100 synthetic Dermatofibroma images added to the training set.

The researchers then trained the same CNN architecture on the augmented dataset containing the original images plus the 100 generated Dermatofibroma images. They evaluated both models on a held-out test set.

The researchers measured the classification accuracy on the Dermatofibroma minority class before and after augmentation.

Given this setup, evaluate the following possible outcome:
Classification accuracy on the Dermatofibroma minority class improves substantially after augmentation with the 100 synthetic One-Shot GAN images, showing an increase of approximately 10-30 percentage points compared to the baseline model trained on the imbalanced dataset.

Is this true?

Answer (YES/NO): YES